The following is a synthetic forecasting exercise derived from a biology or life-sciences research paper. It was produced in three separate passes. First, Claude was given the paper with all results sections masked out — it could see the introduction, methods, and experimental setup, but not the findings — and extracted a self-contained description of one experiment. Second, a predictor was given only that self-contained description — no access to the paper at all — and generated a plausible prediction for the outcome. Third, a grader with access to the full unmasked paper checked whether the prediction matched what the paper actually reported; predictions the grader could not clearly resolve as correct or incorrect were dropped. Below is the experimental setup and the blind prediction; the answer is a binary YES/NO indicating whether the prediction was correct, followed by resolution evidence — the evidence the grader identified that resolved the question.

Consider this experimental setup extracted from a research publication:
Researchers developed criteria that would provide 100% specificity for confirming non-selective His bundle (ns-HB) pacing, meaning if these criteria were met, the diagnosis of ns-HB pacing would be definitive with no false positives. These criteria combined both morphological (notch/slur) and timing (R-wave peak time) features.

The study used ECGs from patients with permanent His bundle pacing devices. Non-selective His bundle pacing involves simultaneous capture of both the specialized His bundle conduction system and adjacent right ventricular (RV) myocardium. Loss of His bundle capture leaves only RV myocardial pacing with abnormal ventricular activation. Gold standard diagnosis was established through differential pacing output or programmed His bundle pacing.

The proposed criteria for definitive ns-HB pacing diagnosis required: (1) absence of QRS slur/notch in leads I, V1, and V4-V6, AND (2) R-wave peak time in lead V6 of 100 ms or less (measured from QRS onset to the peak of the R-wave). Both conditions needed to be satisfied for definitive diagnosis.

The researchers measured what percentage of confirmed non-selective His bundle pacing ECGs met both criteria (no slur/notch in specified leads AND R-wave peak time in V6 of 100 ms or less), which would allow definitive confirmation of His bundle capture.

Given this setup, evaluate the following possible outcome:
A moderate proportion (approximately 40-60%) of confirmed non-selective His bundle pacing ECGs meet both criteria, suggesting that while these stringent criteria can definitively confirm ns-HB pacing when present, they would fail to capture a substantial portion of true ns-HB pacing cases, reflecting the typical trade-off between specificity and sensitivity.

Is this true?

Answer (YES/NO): NO